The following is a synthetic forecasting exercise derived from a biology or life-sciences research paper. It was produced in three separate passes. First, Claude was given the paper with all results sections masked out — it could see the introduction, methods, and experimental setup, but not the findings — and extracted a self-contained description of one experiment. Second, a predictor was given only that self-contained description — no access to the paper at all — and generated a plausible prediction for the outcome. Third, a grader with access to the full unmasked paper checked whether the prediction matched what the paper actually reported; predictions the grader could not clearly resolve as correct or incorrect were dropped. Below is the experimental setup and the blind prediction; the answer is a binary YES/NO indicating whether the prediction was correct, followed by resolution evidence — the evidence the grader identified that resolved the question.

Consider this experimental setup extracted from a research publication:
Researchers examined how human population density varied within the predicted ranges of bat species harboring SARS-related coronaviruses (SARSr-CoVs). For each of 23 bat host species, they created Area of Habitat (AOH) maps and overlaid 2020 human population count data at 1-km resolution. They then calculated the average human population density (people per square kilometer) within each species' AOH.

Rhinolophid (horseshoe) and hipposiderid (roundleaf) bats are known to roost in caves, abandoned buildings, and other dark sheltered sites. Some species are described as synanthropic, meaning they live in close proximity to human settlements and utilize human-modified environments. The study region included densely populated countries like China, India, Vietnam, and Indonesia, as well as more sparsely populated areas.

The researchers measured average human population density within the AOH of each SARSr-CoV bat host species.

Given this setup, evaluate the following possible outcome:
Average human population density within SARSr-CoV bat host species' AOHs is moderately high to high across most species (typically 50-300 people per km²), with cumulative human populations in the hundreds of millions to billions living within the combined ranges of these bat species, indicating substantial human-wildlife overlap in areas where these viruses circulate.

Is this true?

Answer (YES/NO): YES